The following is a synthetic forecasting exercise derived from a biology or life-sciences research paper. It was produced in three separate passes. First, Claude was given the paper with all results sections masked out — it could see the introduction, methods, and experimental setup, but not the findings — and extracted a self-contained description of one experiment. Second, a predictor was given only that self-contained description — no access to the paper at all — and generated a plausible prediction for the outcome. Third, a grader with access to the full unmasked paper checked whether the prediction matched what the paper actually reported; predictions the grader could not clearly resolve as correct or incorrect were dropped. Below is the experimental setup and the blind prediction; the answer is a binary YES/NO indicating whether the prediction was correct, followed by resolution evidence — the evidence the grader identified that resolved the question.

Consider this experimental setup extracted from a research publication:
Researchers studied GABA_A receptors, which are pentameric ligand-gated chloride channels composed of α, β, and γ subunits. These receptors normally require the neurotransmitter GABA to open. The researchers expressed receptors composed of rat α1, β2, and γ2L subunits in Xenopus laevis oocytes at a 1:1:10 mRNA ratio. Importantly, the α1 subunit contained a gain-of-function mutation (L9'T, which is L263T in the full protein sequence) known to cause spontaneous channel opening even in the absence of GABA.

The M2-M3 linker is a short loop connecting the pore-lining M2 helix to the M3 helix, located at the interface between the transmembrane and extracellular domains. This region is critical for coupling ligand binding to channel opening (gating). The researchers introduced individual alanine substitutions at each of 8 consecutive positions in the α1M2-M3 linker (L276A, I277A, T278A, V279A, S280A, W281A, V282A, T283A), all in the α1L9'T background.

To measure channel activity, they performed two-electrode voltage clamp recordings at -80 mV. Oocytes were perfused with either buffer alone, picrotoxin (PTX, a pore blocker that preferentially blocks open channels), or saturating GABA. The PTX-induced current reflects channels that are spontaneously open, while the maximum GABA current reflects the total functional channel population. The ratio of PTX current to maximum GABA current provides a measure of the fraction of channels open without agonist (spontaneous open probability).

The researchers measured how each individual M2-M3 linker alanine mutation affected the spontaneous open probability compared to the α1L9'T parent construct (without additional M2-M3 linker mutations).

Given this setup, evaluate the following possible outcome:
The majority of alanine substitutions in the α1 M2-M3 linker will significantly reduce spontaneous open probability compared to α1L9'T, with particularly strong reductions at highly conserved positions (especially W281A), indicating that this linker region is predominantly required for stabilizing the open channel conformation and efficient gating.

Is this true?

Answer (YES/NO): NO